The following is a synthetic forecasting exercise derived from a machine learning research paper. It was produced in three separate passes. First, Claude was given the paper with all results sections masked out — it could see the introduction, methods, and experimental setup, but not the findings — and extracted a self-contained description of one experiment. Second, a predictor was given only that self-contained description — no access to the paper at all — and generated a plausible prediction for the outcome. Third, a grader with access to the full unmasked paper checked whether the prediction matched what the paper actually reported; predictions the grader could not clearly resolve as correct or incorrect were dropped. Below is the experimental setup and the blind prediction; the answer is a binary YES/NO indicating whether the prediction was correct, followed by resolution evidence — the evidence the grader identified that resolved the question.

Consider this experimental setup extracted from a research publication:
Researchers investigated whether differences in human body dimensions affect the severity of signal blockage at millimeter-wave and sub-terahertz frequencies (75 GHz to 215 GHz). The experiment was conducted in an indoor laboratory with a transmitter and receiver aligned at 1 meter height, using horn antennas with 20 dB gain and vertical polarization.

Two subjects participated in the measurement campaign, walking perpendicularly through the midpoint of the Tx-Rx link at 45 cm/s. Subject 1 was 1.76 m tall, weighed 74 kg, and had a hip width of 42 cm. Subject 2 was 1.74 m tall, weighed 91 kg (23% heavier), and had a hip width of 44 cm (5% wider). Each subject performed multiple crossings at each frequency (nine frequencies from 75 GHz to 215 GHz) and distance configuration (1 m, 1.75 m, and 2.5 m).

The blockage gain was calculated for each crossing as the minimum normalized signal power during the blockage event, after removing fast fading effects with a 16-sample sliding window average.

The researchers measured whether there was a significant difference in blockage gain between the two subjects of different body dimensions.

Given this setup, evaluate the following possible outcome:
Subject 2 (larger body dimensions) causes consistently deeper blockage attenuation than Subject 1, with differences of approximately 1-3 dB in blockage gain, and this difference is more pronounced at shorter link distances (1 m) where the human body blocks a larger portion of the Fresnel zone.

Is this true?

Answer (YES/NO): NO